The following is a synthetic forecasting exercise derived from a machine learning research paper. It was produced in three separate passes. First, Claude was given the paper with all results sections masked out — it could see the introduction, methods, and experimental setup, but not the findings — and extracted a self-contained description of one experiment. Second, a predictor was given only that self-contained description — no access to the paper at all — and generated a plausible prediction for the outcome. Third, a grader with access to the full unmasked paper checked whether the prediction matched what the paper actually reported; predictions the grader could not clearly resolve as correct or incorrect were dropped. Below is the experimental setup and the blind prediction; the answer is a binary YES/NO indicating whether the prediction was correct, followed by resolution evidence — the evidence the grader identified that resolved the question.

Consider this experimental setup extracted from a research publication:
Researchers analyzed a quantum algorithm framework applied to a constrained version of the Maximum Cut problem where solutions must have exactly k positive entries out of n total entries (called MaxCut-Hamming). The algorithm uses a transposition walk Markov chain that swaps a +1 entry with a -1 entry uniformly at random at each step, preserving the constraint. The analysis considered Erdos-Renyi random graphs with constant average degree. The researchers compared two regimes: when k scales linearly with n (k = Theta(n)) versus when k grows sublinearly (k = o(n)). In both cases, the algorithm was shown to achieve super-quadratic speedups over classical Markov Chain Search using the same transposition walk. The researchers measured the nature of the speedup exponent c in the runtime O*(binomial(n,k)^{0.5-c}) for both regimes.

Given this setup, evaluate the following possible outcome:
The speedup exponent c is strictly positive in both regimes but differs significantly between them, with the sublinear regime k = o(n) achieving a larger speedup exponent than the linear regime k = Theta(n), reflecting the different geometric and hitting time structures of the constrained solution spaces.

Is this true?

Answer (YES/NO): NO